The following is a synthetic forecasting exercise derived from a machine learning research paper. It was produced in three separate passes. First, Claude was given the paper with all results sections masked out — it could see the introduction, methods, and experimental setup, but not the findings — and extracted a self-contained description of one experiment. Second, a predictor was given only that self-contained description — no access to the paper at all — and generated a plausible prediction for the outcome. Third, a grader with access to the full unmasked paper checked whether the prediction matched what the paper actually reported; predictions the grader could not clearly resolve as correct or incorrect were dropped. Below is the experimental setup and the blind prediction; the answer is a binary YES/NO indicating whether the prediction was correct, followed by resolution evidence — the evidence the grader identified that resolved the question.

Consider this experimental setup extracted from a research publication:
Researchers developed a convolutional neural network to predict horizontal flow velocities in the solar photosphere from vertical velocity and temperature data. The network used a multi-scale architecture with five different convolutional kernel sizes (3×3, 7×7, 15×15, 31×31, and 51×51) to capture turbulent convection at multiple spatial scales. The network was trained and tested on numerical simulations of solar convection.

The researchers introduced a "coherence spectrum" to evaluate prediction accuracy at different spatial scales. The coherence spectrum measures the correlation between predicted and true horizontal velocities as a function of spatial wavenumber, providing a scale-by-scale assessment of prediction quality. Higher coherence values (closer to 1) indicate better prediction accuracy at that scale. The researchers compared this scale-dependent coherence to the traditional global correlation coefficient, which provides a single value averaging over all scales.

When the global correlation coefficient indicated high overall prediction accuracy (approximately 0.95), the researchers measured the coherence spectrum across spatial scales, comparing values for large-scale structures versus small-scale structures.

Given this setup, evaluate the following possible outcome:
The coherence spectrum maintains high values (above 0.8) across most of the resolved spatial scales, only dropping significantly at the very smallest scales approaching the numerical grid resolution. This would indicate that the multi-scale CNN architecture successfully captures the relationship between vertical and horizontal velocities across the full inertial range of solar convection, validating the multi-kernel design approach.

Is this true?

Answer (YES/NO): NO